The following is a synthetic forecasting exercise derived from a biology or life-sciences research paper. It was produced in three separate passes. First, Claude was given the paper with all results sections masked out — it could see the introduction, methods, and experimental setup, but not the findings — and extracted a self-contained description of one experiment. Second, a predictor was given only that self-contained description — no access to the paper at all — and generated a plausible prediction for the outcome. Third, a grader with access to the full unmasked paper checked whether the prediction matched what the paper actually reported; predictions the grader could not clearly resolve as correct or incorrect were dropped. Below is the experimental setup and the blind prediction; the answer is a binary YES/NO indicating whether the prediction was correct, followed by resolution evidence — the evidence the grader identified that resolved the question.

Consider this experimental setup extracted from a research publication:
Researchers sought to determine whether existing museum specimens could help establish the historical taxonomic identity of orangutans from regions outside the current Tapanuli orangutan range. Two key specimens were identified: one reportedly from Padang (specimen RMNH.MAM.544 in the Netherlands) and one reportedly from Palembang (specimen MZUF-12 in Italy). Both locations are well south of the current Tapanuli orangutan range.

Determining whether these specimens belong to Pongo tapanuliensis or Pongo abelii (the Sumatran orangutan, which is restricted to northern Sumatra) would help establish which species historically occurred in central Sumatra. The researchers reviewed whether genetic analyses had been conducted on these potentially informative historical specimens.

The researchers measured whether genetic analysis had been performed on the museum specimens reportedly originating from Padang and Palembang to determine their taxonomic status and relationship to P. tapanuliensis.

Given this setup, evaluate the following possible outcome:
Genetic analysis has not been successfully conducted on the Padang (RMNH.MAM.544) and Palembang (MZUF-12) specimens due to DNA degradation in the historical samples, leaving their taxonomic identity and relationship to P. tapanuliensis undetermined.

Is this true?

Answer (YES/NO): NO